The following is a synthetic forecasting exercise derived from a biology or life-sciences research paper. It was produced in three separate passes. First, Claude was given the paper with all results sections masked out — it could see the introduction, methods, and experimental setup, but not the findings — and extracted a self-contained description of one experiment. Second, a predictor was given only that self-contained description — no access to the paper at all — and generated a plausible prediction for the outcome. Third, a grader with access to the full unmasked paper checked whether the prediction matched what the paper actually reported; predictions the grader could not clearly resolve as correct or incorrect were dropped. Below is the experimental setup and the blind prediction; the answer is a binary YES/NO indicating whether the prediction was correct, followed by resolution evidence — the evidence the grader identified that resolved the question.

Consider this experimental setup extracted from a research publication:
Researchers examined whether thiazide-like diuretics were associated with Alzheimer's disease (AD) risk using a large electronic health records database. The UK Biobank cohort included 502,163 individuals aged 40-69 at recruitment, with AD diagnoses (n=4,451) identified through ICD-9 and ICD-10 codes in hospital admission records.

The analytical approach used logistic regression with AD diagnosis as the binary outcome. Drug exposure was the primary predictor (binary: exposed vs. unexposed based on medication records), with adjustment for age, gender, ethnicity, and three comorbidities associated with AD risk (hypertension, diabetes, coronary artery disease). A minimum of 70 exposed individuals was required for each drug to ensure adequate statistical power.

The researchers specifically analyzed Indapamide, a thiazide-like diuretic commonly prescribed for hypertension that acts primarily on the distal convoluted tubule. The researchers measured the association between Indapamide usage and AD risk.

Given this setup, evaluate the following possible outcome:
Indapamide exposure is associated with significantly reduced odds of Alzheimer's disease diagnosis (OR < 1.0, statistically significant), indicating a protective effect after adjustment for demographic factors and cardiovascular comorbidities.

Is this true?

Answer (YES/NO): YES